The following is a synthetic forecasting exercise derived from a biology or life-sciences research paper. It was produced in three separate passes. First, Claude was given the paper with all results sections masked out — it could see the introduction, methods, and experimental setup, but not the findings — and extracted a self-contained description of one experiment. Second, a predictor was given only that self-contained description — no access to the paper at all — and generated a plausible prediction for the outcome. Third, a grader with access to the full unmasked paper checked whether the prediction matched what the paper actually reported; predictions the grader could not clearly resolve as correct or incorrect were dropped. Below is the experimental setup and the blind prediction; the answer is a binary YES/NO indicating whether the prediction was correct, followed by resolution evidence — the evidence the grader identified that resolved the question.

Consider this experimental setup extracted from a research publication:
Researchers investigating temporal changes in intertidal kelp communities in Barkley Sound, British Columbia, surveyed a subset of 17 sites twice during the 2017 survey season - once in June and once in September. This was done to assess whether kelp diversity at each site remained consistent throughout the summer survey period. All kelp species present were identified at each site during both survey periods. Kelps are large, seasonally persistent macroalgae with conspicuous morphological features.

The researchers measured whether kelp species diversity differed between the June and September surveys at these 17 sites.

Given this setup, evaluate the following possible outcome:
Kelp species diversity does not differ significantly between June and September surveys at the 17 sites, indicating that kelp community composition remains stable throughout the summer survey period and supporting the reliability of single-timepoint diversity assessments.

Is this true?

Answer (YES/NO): YES